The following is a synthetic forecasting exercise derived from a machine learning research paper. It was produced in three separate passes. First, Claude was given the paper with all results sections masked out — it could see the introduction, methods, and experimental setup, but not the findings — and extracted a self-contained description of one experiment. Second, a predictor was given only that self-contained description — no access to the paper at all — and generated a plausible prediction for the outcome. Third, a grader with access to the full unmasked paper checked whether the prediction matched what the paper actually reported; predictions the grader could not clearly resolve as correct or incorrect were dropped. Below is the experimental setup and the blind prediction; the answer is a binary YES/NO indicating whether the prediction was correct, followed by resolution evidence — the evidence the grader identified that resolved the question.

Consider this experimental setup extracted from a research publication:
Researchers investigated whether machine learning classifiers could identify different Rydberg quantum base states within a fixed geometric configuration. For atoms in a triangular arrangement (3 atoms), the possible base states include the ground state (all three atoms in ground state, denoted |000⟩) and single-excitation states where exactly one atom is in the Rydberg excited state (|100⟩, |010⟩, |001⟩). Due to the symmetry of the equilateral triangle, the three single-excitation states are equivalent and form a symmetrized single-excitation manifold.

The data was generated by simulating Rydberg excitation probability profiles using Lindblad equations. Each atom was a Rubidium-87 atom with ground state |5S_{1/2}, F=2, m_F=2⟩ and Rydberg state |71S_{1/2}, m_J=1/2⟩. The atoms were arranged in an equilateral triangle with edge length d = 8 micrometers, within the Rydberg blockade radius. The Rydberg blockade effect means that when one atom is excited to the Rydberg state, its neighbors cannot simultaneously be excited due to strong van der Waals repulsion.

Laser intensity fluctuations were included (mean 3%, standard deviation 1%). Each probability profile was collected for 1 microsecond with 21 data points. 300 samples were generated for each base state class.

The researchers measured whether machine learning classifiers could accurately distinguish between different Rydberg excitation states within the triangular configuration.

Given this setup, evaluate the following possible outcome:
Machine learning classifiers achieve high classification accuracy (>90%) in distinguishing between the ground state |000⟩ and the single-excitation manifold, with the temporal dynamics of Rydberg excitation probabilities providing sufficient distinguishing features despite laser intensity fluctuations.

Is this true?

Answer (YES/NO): YES